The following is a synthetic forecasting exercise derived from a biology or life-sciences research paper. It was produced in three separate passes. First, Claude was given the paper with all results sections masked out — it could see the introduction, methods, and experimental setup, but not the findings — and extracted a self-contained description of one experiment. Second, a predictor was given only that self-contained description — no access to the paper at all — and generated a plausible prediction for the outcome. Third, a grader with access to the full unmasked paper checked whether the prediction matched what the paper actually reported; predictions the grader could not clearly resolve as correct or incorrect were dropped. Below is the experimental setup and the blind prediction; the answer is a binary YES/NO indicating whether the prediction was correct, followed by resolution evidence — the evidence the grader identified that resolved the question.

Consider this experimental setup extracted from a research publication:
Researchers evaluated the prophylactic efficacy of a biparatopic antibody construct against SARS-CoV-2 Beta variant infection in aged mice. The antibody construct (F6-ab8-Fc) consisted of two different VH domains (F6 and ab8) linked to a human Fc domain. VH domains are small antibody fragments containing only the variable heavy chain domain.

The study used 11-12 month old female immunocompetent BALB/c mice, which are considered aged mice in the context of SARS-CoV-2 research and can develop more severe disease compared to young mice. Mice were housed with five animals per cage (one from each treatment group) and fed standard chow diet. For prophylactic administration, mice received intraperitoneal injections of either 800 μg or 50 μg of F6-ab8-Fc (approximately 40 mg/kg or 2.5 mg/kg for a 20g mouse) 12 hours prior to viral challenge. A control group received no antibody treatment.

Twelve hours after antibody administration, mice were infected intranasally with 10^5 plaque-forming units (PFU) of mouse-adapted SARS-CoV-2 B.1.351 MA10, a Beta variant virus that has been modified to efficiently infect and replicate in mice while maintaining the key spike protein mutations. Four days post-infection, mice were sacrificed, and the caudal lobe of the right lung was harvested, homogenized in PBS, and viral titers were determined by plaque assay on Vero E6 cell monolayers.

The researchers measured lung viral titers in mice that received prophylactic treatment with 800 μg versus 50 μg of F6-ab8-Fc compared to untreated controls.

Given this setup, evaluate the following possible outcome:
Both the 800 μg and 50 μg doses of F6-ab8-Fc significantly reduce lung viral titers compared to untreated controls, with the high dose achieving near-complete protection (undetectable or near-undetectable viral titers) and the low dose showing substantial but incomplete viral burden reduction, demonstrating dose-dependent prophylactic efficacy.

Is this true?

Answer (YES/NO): NO